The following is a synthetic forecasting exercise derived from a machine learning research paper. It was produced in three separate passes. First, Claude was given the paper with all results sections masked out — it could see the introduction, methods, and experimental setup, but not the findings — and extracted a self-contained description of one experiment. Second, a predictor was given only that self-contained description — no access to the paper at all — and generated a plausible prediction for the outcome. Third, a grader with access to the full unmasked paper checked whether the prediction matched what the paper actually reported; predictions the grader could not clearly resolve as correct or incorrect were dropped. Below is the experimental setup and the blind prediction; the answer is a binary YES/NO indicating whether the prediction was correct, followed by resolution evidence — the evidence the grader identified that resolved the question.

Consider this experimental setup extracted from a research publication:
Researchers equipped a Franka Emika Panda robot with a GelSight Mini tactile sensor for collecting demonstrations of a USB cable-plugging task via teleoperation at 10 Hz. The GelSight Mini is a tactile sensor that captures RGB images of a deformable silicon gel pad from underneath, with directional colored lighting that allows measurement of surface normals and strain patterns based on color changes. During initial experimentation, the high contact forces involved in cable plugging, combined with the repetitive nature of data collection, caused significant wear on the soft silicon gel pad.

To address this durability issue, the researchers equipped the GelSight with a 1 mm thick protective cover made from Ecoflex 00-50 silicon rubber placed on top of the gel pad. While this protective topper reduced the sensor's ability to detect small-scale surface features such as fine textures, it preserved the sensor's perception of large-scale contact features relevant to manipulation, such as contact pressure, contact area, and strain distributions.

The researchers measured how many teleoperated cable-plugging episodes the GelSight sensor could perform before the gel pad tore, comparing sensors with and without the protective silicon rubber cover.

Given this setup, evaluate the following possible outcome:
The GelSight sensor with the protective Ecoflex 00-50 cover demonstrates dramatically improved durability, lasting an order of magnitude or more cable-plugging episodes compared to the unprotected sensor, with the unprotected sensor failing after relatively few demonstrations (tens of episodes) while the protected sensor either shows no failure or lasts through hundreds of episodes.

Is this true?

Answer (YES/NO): YES